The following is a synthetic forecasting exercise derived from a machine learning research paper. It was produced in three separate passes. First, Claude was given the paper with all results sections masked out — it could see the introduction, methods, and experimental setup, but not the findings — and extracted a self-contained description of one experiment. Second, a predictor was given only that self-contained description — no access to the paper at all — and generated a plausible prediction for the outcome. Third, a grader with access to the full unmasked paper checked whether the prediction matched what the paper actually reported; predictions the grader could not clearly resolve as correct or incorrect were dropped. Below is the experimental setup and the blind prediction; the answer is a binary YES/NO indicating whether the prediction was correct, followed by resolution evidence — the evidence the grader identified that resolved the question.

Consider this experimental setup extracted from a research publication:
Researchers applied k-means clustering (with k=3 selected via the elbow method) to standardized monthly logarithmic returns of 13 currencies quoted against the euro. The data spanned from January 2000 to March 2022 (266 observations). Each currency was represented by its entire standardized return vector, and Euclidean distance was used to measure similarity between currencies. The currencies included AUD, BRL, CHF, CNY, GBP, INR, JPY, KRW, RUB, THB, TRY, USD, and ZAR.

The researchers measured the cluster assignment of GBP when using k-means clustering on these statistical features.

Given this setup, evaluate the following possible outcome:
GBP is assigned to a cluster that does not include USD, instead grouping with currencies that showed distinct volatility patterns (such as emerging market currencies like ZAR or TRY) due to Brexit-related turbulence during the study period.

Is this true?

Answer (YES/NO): NO